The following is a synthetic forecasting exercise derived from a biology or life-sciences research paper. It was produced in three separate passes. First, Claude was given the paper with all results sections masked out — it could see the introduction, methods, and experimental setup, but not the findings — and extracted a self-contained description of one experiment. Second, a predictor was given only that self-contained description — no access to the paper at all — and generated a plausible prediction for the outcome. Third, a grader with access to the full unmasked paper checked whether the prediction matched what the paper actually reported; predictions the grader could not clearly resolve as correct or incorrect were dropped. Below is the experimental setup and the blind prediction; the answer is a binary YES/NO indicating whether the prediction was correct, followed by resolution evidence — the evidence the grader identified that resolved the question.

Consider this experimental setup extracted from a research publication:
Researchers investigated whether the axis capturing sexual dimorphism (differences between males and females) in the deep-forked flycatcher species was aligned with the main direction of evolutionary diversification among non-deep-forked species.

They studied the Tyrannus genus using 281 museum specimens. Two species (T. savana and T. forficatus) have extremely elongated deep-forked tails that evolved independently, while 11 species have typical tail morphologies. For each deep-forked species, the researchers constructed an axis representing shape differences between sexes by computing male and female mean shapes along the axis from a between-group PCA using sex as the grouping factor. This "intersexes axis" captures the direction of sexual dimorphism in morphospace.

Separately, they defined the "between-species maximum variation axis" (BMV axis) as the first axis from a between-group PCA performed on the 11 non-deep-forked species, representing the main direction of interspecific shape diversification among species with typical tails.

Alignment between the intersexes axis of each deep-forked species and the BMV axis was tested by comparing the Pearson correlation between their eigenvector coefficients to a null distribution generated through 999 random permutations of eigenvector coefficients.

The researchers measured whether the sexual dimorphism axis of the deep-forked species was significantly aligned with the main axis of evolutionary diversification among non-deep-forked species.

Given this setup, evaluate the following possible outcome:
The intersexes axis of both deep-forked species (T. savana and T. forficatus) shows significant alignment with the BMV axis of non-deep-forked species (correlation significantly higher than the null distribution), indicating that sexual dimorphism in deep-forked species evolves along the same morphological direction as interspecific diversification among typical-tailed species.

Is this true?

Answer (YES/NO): YES